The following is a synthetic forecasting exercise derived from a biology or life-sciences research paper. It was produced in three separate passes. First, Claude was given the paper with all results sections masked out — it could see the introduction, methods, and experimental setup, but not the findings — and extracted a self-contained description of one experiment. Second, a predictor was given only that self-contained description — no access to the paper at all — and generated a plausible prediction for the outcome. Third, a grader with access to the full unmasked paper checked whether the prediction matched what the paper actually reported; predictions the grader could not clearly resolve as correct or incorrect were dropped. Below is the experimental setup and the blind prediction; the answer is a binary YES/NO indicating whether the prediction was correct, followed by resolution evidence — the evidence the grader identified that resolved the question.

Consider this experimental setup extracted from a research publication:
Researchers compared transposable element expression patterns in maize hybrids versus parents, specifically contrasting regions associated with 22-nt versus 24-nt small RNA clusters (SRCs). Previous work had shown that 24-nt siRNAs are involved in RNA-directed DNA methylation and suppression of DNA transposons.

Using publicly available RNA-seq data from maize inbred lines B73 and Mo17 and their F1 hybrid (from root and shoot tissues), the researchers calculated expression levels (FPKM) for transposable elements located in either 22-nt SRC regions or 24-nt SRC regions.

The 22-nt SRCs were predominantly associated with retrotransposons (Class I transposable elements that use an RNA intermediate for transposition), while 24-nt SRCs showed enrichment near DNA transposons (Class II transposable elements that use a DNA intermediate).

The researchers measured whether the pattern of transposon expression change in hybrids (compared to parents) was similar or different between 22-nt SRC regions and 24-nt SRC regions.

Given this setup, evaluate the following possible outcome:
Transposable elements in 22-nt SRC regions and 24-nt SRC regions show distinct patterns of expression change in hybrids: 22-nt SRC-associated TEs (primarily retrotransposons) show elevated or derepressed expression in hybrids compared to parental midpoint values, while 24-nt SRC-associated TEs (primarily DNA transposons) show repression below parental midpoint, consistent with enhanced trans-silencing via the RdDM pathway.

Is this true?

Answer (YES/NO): NO